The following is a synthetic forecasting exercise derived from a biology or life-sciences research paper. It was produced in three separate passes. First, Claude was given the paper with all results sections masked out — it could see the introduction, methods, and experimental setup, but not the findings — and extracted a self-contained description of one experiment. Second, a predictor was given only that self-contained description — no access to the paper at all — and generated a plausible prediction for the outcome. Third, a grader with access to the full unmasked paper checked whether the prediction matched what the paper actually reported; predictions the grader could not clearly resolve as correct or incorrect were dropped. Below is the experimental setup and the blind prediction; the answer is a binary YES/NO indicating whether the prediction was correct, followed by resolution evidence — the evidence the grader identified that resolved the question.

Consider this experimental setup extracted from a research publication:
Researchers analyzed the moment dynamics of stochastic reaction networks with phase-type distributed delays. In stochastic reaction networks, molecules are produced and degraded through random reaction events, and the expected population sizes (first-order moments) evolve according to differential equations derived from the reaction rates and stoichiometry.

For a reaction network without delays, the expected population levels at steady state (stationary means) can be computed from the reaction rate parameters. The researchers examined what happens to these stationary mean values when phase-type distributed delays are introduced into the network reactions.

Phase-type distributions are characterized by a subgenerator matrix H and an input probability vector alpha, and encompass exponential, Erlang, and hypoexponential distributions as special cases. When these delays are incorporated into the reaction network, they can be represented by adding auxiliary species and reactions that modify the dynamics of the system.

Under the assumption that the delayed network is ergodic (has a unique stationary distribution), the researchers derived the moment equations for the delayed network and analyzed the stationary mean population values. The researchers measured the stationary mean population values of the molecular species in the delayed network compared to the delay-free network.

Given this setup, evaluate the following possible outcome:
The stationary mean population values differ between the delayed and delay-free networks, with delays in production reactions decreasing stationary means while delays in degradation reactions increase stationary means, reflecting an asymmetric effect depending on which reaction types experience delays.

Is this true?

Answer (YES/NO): NO